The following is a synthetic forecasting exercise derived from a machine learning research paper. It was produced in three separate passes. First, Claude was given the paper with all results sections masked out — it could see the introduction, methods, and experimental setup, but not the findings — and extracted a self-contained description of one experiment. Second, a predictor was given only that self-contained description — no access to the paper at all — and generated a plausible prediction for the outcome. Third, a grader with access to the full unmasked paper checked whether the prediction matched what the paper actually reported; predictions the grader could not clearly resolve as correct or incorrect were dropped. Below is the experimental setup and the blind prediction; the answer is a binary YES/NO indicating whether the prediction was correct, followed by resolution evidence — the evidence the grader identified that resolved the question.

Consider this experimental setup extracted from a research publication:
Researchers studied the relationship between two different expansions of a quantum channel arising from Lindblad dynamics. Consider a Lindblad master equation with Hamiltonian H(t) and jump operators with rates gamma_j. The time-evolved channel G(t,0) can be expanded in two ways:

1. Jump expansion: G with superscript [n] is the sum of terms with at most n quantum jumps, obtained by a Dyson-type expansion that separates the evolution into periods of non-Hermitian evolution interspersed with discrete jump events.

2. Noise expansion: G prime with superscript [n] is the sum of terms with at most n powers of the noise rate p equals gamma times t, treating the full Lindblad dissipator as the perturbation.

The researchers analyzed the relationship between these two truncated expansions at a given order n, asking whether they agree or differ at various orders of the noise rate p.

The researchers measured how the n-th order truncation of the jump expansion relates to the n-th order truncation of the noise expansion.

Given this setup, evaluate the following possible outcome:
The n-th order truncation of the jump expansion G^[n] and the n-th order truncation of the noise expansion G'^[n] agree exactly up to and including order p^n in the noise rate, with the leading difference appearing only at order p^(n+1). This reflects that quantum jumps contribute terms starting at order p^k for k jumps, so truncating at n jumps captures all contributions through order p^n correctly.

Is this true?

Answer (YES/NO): YES